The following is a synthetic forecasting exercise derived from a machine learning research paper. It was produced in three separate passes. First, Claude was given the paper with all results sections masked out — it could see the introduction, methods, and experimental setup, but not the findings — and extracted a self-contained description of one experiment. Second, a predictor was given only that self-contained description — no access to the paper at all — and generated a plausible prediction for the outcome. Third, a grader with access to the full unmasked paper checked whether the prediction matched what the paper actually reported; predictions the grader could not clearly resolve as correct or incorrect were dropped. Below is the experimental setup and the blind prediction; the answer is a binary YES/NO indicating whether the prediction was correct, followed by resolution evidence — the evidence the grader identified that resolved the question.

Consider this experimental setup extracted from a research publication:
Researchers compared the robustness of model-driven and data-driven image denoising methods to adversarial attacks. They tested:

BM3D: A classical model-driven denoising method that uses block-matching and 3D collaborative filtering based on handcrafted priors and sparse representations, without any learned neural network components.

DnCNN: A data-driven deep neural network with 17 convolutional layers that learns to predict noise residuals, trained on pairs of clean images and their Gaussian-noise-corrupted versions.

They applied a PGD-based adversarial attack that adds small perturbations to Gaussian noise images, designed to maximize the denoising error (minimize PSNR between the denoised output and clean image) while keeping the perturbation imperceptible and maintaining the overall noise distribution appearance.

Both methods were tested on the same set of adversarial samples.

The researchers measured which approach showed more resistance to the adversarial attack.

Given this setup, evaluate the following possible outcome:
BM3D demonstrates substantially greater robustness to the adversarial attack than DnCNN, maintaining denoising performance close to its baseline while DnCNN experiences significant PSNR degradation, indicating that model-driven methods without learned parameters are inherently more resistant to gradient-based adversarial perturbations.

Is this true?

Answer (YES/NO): YES